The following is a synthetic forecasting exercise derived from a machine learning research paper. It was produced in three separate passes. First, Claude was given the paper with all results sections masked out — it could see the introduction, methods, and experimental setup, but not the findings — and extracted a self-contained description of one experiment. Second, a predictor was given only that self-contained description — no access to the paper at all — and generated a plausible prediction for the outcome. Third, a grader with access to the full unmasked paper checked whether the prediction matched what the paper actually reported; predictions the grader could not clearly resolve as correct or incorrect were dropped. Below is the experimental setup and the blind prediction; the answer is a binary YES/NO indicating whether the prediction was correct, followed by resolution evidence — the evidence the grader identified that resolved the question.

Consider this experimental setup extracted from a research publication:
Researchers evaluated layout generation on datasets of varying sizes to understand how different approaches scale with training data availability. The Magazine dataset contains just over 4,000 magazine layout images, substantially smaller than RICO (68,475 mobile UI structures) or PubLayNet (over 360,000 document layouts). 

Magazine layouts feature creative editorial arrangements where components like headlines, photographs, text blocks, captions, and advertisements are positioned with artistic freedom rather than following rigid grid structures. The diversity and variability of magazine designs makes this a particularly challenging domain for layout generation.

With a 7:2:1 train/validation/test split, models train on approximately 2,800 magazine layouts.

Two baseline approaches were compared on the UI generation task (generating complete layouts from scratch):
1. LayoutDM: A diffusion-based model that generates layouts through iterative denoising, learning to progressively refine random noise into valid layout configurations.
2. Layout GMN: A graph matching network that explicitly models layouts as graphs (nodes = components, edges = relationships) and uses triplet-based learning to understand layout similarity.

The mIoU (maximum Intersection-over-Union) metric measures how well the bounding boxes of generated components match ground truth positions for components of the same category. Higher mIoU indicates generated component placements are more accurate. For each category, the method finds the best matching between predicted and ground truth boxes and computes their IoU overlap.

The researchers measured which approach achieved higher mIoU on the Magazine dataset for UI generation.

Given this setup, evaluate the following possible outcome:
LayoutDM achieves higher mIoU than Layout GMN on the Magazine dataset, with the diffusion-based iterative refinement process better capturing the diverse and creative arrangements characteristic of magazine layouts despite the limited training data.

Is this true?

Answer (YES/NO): YES